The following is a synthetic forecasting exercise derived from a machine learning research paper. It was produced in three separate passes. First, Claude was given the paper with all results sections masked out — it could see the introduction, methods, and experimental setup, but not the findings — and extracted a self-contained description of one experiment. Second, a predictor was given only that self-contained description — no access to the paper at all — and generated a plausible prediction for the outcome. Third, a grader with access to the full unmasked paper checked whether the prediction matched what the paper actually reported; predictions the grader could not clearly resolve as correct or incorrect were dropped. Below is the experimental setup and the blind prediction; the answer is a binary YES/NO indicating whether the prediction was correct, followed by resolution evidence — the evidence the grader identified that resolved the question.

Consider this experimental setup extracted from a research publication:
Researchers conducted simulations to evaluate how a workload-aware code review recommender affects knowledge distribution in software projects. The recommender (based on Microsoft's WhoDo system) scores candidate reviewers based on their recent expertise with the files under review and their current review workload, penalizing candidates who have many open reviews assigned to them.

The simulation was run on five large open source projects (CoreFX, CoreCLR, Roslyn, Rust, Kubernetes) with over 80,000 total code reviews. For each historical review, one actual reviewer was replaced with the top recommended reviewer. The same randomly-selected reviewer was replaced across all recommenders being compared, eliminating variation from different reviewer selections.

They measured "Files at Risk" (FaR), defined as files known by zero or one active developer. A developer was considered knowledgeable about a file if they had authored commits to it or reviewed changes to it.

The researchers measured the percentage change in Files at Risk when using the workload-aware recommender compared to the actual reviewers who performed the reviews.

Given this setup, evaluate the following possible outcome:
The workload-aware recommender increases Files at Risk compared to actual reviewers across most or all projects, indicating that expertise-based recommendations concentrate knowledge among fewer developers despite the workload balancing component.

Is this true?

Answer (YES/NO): NO